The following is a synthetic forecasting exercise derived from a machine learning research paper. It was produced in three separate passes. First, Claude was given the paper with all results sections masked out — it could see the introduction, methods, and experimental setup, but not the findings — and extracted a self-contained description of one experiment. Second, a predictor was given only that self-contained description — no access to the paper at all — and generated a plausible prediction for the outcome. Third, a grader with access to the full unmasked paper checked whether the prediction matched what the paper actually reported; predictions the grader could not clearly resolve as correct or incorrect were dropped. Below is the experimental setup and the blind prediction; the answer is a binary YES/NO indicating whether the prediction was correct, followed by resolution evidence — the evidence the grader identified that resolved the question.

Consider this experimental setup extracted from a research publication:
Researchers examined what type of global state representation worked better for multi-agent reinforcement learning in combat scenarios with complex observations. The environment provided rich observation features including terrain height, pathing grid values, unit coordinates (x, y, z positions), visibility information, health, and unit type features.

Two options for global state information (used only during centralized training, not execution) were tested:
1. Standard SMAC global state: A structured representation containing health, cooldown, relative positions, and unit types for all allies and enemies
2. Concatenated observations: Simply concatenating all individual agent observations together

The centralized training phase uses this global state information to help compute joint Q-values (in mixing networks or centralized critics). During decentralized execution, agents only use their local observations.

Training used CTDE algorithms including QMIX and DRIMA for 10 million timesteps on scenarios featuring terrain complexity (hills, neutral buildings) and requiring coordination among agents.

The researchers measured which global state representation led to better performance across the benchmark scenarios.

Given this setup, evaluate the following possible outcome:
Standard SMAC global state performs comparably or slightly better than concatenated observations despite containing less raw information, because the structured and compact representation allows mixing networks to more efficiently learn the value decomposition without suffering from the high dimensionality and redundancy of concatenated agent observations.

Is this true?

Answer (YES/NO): NO